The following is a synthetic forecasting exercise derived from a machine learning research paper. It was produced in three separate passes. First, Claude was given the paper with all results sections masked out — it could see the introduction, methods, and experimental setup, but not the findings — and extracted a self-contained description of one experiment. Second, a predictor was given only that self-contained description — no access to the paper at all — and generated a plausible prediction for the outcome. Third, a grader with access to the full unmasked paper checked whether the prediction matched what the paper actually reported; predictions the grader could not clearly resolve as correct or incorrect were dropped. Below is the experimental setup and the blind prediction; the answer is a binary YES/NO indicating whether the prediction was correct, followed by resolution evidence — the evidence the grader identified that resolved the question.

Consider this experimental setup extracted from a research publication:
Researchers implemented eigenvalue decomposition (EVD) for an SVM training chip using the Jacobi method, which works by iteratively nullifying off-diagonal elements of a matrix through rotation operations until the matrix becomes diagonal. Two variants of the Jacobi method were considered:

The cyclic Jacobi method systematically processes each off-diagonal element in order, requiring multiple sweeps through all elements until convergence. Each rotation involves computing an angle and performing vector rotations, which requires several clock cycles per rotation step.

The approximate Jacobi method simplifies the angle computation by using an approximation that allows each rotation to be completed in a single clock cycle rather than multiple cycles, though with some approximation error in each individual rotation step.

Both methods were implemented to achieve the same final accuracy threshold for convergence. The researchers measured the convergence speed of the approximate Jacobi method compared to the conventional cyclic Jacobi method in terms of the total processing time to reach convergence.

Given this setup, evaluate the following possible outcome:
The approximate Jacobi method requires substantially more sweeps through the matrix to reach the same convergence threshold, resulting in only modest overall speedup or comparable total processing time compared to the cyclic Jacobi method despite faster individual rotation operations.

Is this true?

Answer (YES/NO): NO